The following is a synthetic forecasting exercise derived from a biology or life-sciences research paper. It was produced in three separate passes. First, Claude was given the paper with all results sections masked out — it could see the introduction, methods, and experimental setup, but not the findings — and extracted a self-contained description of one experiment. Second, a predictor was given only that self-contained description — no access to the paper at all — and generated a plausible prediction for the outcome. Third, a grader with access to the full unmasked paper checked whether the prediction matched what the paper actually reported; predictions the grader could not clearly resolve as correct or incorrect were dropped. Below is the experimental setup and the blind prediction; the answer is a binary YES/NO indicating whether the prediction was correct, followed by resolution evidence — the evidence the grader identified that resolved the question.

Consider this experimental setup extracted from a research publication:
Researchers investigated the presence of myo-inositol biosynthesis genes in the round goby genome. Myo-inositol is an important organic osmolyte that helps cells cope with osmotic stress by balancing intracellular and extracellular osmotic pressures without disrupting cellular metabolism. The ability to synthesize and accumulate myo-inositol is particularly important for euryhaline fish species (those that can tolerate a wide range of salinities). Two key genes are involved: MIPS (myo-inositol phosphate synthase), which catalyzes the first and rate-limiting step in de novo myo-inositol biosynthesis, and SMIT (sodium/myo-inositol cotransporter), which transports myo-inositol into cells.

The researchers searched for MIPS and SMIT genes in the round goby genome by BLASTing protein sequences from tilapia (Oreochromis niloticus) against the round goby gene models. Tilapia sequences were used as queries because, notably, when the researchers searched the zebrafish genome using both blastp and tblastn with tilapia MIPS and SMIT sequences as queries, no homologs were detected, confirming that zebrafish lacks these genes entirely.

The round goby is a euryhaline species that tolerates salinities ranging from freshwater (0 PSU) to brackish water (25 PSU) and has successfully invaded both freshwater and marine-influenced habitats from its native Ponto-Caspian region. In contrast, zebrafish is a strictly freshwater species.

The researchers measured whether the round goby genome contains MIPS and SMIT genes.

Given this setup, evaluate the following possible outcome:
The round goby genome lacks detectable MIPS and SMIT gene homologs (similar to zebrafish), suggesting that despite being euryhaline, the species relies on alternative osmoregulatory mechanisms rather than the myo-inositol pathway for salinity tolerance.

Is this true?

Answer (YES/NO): NO